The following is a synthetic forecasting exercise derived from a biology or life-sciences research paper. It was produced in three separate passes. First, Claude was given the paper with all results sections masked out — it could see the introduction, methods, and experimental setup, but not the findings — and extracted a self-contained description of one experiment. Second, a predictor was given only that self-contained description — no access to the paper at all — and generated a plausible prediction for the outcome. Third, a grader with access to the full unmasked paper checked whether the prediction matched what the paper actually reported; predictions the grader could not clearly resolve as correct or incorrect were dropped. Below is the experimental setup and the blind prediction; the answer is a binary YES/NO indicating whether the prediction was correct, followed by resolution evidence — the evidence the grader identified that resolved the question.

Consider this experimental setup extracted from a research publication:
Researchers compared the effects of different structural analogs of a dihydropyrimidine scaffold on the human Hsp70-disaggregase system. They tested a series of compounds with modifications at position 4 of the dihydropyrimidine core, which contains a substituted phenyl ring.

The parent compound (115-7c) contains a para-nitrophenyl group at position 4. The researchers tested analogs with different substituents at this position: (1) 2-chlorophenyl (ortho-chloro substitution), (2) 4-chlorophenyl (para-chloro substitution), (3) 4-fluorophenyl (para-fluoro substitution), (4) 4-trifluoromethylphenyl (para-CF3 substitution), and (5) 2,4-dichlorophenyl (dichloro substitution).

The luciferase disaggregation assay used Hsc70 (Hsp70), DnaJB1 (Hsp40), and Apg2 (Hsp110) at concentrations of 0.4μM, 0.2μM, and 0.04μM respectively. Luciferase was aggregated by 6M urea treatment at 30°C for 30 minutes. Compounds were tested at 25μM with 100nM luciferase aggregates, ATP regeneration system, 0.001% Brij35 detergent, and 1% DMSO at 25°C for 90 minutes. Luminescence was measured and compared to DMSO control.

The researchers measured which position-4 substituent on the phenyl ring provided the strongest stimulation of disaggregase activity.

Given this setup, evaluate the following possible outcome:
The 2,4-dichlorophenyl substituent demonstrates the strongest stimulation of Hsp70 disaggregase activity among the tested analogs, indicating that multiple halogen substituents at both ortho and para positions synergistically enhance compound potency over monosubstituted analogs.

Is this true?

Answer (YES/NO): YES